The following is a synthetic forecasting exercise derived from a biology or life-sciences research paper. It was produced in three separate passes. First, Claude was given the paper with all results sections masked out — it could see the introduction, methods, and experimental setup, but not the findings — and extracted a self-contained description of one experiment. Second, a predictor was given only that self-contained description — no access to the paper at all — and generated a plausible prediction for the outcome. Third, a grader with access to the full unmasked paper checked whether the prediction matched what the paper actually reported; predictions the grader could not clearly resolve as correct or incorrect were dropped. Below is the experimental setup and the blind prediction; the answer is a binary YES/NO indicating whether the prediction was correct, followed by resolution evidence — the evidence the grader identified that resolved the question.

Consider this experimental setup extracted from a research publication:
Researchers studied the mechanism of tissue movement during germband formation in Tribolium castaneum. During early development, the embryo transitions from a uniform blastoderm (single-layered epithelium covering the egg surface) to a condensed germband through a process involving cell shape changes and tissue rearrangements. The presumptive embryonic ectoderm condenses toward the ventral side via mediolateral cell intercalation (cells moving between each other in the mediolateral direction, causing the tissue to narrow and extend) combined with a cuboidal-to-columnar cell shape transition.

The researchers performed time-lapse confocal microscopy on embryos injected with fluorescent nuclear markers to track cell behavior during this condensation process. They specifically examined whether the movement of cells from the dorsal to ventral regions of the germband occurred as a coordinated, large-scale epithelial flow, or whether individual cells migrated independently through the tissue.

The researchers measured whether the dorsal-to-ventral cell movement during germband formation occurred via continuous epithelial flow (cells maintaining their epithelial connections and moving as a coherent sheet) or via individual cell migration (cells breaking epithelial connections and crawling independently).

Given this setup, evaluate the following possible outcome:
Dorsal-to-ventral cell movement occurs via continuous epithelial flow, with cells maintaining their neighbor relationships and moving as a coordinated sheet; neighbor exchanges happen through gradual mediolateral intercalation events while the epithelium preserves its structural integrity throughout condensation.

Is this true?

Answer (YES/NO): YES